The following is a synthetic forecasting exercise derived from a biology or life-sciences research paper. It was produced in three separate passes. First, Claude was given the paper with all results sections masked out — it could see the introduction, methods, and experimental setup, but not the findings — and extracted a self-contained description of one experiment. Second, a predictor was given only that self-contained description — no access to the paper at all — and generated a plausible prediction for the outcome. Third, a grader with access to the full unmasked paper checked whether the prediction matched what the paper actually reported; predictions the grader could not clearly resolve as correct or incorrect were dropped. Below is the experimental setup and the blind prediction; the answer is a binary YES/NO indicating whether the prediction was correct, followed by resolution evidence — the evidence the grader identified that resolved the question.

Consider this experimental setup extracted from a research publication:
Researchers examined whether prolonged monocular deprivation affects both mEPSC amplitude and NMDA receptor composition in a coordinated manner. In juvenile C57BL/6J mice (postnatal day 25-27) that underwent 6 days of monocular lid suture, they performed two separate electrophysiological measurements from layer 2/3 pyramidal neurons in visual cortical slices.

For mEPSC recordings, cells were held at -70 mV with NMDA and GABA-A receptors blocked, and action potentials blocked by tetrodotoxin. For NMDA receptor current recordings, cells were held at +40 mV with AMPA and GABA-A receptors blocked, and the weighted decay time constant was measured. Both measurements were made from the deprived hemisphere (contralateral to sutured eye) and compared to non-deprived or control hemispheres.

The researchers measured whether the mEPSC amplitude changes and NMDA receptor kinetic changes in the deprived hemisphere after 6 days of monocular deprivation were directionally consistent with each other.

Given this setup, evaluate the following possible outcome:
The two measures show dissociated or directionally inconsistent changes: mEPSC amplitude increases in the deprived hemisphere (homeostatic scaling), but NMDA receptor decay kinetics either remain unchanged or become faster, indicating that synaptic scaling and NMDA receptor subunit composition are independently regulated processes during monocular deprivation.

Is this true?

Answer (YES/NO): NO